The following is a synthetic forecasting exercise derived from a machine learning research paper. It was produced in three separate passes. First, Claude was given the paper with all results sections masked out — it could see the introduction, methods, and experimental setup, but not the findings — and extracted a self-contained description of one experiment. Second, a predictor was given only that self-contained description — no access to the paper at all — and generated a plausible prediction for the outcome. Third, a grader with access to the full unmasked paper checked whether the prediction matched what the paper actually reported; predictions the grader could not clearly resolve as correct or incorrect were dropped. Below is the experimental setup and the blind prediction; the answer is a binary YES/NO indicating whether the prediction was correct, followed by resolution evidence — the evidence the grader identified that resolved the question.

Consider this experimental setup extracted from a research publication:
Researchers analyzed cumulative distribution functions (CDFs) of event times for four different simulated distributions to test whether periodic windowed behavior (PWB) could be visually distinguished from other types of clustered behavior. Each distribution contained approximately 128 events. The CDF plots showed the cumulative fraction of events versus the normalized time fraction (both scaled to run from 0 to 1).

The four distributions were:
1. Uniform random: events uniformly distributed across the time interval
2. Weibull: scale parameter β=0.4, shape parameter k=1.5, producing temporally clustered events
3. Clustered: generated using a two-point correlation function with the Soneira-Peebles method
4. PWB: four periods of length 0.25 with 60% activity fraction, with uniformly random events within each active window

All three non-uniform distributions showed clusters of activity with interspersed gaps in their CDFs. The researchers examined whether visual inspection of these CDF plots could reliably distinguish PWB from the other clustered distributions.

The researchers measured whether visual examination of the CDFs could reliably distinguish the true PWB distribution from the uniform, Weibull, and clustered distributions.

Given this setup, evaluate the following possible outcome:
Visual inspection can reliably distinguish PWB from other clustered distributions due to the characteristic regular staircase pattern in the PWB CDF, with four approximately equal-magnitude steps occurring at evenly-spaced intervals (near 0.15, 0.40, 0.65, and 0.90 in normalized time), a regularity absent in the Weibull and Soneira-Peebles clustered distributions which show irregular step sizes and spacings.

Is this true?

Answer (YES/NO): NO